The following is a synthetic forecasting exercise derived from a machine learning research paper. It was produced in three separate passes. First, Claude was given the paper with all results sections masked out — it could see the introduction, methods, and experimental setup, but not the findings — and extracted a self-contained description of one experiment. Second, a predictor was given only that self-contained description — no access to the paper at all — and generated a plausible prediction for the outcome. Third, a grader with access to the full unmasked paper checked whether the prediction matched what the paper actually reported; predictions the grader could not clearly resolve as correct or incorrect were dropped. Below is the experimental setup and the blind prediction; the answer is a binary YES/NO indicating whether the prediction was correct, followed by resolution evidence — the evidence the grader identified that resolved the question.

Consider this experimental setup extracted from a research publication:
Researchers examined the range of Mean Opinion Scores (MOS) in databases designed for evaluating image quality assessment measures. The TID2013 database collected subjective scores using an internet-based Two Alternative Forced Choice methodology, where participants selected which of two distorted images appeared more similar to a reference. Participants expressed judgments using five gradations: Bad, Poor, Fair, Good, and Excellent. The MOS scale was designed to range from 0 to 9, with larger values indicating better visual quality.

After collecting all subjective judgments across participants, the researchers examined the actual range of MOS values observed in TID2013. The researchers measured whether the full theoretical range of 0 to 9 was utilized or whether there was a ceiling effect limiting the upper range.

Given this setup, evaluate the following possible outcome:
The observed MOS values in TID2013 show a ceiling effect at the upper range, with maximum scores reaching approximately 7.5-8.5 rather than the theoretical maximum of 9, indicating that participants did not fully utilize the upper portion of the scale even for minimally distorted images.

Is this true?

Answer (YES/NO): YES